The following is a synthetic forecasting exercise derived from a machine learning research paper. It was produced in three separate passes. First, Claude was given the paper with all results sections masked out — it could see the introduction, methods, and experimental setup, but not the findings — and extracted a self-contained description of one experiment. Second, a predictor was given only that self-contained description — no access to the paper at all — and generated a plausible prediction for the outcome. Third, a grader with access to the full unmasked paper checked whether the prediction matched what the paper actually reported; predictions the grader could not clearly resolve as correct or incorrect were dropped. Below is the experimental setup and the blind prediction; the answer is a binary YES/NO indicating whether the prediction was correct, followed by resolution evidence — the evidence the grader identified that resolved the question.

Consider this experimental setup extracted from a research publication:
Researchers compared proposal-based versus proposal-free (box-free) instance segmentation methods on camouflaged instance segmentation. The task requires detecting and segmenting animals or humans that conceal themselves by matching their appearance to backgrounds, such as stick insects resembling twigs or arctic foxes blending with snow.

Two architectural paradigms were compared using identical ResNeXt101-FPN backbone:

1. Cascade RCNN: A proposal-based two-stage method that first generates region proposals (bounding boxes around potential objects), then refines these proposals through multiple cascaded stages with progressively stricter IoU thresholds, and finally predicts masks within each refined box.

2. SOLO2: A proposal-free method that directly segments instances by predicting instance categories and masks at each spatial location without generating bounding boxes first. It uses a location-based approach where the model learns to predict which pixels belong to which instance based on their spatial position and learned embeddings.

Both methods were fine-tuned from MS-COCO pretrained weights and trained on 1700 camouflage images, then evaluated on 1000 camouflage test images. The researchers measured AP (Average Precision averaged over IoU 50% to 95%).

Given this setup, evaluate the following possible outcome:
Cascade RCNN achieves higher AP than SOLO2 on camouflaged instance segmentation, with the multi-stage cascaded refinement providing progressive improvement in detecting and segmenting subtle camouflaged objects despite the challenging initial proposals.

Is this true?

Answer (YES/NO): YES